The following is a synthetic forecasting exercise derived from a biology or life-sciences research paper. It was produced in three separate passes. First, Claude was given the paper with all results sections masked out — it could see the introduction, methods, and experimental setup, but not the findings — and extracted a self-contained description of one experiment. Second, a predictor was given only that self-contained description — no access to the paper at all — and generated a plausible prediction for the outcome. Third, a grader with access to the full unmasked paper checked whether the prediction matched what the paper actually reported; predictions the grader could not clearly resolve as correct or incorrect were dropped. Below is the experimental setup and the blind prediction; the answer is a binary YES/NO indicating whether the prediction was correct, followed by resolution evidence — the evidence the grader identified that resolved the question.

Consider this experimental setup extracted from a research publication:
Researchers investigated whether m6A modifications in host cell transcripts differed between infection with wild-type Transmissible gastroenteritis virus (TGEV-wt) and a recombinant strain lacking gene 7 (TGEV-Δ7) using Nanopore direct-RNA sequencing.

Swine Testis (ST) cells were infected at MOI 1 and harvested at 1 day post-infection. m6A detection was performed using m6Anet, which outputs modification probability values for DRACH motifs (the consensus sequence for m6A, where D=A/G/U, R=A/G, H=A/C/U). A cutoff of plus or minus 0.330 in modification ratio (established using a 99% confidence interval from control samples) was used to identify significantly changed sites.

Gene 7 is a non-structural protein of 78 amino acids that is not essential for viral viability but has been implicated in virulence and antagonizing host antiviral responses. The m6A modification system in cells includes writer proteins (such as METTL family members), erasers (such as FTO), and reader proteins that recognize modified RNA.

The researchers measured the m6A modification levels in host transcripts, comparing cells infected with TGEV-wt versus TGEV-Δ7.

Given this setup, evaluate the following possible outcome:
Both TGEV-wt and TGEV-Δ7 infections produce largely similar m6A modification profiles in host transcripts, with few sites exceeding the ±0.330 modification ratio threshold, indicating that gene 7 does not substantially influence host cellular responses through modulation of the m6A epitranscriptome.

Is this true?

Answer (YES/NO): NO